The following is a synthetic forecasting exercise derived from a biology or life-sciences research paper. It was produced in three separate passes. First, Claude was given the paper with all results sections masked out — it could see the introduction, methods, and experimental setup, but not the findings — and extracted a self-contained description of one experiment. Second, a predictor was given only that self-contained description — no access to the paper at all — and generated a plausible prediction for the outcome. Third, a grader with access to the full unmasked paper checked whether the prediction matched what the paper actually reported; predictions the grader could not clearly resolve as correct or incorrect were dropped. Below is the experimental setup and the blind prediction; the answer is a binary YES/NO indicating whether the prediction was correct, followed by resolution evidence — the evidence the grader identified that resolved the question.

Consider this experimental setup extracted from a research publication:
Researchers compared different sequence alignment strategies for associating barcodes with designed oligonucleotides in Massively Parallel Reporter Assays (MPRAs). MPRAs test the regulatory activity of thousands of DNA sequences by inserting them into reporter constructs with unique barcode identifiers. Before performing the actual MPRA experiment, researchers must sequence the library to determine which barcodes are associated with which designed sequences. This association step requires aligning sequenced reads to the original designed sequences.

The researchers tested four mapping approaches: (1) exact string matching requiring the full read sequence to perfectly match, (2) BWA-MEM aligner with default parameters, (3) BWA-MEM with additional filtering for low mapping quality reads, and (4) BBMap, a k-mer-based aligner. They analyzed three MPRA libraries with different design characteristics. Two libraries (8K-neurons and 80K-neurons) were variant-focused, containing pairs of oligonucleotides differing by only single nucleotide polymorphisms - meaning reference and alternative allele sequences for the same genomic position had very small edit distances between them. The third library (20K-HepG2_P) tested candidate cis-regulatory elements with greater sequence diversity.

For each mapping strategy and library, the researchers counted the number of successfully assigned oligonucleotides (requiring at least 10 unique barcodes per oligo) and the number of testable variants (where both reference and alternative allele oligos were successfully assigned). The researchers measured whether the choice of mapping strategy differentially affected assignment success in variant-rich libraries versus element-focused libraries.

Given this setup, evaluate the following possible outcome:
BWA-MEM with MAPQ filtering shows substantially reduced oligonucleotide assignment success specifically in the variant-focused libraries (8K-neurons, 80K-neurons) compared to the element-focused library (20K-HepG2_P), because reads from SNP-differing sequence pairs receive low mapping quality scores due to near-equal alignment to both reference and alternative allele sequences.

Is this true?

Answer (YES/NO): NO